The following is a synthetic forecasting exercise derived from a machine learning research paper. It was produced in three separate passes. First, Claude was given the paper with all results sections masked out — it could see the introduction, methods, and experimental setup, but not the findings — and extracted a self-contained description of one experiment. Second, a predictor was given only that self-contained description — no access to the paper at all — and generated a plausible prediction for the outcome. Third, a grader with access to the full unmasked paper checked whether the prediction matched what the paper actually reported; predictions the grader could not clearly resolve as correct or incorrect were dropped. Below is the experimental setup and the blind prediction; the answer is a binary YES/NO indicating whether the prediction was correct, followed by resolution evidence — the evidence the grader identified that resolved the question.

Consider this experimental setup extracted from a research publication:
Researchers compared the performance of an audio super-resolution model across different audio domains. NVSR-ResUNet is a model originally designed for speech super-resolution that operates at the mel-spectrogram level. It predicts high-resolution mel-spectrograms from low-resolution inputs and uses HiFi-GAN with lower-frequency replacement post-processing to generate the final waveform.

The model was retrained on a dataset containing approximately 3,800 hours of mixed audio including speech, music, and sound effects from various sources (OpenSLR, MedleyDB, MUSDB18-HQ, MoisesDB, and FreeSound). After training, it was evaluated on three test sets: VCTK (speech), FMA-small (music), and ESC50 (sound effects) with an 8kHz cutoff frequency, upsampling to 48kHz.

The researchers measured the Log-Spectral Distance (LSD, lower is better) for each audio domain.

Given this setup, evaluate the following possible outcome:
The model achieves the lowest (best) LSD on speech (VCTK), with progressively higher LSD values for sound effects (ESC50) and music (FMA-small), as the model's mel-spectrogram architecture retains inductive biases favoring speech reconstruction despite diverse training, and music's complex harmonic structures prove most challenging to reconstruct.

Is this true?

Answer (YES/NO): YES